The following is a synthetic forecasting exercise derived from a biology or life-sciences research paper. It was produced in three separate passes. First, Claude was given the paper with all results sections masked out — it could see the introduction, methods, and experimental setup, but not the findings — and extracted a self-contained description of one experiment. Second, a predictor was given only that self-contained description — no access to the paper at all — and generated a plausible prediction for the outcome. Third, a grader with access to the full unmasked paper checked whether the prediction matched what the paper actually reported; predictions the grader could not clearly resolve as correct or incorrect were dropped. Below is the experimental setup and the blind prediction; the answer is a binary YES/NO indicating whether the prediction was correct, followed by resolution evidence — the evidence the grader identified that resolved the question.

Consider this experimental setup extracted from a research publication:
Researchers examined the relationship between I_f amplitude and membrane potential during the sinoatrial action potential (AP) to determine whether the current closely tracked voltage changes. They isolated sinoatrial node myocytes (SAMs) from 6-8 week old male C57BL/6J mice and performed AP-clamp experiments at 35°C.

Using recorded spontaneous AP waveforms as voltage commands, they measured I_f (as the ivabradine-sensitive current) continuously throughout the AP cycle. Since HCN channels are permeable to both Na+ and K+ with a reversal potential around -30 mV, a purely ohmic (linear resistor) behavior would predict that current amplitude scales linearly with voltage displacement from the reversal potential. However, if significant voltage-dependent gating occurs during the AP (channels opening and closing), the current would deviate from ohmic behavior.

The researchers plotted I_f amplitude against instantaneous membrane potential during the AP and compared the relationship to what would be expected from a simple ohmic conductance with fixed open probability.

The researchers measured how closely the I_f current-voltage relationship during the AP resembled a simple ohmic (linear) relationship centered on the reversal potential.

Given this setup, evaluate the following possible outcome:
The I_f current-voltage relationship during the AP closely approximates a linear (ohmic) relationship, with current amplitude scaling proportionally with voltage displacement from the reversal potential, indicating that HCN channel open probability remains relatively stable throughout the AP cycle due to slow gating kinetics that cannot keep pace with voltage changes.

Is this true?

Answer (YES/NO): YES